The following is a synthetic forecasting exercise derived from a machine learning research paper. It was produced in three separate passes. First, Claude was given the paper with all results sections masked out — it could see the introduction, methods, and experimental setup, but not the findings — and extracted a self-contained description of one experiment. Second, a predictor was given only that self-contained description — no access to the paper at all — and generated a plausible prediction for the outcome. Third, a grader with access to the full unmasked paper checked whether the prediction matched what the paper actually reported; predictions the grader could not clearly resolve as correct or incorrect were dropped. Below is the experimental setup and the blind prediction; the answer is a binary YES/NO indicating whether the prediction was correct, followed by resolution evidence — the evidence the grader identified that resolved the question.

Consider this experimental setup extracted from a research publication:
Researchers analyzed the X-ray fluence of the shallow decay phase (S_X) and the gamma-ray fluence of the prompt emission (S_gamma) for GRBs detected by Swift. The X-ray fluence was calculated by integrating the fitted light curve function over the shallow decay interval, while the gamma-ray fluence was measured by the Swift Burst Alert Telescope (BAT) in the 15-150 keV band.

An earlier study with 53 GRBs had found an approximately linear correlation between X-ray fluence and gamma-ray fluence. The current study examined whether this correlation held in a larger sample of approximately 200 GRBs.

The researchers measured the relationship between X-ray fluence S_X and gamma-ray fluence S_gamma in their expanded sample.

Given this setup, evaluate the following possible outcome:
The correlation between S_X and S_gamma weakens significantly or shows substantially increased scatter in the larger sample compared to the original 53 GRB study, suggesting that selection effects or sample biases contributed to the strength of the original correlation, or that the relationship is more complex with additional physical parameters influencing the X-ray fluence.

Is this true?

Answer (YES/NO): YES